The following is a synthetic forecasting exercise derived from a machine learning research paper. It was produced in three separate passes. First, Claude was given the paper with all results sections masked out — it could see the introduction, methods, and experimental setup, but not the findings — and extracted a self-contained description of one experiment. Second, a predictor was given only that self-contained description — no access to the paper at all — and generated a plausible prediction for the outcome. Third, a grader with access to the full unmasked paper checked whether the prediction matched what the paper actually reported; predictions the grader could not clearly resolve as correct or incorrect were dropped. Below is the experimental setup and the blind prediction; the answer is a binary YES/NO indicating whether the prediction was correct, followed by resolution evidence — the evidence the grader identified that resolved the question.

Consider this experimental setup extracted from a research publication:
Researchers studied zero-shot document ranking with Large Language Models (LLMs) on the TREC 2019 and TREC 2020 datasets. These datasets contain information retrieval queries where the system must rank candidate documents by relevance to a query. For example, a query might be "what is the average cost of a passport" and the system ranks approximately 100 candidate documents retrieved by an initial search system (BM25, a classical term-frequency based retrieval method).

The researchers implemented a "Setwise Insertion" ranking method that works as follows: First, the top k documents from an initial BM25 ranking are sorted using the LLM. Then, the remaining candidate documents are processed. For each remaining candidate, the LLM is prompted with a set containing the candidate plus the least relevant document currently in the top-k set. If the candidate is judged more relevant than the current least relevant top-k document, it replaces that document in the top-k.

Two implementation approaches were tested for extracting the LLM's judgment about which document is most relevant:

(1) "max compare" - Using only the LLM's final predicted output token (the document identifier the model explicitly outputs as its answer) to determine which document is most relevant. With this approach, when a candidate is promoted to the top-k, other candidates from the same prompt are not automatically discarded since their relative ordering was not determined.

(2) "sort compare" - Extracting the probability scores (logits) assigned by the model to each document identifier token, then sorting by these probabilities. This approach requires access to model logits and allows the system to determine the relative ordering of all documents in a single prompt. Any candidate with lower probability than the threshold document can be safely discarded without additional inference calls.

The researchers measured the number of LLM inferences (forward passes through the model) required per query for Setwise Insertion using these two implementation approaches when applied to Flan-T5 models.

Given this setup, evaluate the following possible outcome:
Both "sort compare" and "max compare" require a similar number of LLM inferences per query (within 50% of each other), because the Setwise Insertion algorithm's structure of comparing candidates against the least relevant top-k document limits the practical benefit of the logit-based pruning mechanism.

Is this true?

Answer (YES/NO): YES